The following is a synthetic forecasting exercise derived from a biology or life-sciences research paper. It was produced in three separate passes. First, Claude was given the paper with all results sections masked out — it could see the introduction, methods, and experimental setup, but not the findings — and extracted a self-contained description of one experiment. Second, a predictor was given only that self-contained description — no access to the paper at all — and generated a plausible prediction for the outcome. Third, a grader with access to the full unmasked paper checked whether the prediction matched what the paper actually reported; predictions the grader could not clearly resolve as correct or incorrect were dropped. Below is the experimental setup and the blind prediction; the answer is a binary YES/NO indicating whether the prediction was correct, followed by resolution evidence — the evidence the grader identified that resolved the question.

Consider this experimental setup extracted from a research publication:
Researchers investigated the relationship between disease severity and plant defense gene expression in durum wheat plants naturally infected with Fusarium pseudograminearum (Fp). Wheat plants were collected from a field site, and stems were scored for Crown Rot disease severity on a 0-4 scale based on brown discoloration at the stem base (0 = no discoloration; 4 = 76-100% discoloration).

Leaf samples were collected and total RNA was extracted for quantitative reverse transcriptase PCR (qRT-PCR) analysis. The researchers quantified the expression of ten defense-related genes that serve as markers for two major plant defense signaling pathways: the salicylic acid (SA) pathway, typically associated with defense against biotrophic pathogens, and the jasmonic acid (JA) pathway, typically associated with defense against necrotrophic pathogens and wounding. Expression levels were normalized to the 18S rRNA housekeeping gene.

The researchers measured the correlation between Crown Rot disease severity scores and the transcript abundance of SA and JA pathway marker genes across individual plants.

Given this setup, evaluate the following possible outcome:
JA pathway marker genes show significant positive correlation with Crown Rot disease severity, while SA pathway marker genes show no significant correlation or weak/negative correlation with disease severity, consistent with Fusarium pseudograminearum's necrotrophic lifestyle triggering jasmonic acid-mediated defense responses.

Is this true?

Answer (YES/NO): NO